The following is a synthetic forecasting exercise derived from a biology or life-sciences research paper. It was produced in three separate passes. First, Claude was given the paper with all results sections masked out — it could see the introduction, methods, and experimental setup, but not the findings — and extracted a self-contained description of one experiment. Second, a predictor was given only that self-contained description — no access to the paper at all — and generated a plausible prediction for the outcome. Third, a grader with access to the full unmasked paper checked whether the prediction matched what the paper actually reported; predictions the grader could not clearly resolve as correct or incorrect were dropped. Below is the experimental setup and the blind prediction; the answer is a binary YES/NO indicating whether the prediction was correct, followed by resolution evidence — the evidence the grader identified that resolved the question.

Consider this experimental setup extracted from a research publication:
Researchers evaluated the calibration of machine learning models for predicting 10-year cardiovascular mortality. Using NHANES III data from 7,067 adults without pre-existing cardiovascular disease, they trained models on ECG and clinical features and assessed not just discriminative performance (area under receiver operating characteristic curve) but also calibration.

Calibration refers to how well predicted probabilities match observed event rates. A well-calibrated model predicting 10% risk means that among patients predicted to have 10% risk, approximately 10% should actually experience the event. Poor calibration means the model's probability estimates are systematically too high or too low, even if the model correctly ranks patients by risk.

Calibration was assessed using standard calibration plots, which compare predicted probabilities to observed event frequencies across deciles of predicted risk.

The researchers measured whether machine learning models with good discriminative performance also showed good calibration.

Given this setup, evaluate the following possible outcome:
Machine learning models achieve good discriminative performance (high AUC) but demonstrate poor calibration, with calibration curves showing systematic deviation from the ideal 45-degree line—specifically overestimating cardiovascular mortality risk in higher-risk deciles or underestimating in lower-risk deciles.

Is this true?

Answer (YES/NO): YES